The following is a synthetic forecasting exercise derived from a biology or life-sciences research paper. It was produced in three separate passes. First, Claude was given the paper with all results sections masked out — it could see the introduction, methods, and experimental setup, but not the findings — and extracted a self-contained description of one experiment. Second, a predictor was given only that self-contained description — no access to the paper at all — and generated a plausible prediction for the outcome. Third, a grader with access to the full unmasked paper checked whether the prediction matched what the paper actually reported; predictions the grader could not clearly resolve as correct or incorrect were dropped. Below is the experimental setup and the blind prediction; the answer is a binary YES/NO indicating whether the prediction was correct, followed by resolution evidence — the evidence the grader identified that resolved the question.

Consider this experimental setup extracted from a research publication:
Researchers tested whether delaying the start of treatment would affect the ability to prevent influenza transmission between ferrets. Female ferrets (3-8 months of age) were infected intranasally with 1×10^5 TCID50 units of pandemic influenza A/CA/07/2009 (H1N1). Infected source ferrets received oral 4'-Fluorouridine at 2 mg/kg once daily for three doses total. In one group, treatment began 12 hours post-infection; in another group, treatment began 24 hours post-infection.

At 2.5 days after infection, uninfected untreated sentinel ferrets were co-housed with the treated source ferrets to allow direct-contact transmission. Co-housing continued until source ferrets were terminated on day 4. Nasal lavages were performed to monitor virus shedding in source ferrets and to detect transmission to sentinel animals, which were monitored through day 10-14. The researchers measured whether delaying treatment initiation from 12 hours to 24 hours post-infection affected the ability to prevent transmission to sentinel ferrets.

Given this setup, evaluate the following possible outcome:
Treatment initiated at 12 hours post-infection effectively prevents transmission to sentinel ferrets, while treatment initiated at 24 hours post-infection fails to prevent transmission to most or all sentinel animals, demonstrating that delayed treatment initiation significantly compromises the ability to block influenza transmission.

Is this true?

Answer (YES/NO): NO